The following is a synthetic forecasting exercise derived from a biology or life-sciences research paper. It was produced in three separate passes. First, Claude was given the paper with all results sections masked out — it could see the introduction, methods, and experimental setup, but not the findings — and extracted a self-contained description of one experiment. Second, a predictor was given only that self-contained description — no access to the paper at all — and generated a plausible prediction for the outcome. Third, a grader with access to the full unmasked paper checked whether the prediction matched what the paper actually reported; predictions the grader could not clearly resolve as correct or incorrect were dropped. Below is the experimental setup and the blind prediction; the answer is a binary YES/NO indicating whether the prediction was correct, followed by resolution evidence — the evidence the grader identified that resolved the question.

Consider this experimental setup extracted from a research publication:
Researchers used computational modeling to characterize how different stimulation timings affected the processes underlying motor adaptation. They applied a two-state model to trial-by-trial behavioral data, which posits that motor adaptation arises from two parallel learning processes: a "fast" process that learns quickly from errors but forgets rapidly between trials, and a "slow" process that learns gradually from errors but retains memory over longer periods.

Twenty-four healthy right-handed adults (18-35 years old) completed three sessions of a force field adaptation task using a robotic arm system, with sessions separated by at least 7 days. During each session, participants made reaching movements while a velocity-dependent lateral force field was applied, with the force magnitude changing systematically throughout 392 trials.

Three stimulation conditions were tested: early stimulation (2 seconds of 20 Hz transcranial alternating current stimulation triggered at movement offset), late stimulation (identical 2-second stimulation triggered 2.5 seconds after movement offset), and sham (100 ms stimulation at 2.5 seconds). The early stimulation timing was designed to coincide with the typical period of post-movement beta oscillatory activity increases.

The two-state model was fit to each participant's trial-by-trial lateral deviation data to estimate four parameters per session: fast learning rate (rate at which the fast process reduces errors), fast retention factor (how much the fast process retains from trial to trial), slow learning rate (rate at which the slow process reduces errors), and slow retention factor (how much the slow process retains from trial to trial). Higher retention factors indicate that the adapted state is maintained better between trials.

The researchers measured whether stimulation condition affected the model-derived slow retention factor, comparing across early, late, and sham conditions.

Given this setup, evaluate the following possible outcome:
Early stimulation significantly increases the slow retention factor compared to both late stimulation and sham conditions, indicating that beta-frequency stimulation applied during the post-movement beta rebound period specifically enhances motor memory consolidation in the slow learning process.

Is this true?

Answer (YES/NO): NO